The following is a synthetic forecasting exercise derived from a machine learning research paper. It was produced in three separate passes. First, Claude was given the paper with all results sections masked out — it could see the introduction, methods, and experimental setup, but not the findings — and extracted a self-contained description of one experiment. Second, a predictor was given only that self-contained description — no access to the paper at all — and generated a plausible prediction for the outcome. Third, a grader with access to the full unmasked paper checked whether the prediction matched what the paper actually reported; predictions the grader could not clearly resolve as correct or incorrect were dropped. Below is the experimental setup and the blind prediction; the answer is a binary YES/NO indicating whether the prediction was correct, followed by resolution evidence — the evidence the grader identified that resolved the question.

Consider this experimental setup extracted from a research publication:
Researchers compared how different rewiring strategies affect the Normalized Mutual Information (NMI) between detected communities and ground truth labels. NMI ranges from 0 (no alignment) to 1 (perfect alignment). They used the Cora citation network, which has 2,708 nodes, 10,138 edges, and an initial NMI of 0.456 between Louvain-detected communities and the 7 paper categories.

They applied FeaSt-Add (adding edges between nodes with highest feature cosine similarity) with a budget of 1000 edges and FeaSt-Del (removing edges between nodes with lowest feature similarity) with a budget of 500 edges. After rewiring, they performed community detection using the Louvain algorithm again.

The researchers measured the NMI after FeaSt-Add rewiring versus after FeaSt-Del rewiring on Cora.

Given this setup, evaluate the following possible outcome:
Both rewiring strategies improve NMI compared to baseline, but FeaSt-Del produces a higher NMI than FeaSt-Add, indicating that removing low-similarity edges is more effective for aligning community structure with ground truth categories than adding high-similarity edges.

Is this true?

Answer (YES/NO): NO